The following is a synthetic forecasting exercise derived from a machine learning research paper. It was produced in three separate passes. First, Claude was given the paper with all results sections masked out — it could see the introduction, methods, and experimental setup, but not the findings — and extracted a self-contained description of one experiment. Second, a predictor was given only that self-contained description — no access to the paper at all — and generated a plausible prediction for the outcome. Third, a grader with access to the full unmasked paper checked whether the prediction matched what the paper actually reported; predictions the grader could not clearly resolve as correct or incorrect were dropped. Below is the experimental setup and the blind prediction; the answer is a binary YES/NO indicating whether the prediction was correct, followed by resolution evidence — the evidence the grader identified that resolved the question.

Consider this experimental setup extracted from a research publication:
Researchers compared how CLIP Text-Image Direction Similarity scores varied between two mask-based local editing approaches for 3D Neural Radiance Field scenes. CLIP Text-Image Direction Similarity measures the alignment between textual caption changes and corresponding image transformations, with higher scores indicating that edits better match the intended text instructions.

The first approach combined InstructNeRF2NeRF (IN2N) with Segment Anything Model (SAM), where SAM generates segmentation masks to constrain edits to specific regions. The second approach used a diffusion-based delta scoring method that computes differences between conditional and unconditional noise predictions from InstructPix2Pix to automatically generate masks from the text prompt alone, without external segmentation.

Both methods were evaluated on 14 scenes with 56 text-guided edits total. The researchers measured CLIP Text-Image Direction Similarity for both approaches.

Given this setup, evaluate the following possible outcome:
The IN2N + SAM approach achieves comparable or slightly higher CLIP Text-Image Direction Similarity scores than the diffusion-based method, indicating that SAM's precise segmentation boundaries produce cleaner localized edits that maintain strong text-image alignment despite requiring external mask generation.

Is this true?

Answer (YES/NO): YES